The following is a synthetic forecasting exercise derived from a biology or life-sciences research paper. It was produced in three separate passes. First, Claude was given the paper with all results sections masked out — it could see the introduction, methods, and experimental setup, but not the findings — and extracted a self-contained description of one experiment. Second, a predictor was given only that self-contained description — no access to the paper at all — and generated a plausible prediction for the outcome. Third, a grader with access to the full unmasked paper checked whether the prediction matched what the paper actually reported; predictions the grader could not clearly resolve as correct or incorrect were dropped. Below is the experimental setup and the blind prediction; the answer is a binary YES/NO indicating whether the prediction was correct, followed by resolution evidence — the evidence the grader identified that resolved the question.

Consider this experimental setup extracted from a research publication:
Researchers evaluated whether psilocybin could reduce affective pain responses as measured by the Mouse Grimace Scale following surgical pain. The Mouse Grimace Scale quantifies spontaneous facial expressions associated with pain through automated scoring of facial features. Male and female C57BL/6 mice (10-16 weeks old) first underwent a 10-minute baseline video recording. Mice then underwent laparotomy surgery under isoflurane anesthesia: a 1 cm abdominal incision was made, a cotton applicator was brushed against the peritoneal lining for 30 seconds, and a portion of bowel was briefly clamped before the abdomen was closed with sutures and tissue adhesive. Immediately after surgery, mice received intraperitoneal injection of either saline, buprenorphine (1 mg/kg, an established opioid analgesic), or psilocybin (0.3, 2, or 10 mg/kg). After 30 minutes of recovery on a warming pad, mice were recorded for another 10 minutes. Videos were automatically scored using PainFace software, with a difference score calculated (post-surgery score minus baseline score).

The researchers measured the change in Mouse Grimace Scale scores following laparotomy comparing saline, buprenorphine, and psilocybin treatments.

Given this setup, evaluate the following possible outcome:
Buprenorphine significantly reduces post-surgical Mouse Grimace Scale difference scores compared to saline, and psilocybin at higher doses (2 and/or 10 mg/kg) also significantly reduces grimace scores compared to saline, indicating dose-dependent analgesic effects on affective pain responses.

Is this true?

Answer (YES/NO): NO